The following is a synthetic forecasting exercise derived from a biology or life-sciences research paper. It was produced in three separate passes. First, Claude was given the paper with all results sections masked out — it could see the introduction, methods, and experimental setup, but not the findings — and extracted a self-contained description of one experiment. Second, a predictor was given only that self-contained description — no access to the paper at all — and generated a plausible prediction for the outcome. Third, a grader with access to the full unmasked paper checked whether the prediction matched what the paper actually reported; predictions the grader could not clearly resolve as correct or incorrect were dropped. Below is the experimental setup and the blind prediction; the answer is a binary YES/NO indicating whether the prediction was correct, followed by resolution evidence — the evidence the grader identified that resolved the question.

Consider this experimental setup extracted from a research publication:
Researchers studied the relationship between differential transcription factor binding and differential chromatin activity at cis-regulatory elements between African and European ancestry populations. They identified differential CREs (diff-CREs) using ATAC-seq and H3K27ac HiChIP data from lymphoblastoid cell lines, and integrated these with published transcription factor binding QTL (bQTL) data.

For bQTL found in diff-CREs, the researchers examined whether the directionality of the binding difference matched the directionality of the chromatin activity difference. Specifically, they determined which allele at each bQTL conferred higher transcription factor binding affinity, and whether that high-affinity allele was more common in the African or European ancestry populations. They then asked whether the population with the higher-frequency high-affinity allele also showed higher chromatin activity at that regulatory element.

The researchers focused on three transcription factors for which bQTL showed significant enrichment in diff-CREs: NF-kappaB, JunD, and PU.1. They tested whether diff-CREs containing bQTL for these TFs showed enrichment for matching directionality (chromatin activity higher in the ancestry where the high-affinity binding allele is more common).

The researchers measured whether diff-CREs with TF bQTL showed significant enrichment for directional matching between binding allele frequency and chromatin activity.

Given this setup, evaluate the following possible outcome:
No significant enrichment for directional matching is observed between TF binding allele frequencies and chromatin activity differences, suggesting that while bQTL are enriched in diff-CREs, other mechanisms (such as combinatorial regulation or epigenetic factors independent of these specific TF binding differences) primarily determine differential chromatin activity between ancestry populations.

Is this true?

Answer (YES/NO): NO